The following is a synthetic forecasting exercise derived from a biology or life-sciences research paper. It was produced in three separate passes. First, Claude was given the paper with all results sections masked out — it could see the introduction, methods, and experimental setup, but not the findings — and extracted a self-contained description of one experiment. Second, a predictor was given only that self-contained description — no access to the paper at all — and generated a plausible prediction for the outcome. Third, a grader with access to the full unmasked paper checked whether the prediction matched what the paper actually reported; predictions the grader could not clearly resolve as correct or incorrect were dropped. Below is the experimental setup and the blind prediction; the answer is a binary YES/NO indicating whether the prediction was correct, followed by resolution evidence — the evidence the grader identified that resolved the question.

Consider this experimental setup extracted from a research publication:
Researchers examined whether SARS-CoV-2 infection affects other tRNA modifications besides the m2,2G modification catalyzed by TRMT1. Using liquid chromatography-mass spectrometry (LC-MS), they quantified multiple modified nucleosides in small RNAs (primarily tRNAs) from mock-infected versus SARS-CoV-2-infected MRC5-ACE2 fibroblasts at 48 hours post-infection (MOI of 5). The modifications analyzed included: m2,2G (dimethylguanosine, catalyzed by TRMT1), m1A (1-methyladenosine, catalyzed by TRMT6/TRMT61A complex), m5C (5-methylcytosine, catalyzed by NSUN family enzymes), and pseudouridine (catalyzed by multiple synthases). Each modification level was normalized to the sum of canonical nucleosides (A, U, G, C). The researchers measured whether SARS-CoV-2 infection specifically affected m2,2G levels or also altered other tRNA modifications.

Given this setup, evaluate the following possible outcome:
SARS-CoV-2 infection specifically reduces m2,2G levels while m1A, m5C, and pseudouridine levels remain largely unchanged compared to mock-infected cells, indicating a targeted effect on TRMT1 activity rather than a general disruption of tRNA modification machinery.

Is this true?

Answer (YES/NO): NO